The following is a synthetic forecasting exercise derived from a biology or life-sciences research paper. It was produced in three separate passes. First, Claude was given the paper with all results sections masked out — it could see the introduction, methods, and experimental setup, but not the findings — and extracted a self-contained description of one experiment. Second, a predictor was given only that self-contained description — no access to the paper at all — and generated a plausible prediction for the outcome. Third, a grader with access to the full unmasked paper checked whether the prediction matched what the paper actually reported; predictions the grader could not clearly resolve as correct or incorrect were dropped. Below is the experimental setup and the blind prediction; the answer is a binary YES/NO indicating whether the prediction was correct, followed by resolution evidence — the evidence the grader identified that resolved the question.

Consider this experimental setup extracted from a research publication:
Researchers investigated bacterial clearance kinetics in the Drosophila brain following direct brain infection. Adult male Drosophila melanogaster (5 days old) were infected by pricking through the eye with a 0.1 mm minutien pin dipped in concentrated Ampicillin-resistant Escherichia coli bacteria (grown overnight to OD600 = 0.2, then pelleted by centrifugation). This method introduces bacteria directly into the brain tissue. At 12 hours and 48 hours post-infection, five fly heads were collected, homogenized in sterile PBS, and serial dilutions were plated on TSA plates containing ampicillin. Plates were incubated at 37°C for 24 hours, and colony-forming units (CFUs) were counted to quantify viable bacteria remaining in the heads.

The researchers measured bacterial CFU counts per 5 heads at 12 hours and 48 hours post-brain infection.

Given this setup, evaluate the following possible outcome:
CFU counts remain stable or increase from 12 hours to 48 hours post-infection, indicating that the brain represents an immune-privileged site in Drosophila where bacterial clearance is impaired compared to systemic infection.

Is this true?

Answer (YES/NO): NO